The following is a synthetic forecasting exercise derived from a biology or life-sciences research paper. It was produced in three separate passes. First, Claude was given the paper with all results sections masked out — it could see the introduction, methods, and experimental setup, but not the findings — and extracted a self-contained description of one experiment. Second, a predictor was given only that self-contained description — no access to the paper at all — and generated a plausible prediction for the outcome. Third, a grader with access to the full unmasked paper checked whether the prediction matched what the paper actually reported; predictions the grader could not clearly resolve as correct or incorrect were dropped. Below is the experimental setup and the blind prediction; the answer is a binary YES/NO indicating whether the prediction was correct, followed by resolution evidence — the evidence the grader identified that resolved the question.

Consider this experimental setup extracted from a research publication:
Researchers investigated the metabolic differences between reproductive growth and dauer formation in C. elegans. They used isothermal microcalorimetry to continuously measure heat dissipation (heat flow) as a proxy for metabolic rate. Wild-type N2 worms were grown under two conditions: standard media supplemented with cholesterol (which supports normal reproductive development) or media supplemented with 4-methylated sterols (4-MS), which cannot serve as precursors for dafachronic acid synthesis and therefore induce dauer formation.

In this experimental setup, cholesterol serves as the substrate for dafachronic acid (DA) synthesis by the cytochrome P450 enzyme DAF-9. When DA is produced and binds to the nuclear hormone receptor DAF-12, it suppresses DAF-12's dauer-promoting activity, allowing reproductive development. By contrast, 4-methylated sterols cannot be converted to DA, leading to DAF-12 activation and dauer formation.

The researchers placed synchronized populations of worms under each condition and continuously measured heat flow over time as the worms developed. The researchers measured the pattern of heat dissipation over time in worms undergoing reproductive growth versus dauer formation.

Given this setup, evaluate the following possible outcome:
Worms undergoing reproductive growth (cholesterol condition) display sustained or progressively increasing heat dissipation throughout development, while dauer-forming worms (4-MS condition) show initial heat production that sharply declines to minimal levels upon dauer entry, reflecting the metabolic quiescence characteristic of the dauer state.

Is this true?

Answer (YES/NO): YES